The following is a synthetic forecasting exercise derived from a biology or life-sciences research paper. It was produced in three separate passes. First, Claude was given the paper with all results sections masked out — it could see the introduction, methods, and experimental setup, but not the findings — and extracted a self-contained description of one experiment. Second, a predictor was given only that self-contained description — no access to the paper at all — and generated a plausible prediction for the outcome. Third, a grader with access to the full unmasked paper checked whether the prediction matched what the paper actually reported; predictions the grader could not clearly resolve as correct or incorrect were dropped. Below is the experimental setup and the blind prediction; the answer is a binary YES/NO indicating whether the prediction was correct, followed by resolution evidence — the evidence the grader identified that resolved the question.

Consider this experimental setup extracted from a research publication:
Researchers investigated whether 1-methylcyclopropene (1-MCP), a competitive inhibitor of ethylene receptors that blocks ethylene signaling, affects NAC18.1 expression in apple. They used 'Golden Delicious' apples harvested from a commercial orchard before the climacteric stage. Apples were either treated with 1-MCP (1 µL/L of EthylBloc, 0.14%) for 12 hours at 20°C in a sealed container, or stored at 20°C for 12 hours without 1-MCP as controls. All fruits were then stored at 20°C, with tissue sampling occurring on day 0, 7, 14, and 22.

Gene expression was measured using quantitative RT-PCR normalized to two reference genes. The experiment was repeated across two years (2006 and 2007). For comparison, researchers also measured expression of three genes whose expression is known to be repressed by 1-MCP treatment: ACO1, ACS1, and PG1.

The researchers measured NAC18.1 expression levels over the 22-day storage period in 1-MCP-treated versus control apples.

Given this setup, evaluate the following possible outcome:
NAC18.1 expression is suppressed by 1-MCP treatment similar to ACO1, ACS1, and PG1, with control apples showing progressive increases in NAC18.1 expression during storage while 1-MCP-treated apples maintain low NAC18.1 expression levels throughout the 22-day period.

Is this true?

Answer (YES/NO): NO